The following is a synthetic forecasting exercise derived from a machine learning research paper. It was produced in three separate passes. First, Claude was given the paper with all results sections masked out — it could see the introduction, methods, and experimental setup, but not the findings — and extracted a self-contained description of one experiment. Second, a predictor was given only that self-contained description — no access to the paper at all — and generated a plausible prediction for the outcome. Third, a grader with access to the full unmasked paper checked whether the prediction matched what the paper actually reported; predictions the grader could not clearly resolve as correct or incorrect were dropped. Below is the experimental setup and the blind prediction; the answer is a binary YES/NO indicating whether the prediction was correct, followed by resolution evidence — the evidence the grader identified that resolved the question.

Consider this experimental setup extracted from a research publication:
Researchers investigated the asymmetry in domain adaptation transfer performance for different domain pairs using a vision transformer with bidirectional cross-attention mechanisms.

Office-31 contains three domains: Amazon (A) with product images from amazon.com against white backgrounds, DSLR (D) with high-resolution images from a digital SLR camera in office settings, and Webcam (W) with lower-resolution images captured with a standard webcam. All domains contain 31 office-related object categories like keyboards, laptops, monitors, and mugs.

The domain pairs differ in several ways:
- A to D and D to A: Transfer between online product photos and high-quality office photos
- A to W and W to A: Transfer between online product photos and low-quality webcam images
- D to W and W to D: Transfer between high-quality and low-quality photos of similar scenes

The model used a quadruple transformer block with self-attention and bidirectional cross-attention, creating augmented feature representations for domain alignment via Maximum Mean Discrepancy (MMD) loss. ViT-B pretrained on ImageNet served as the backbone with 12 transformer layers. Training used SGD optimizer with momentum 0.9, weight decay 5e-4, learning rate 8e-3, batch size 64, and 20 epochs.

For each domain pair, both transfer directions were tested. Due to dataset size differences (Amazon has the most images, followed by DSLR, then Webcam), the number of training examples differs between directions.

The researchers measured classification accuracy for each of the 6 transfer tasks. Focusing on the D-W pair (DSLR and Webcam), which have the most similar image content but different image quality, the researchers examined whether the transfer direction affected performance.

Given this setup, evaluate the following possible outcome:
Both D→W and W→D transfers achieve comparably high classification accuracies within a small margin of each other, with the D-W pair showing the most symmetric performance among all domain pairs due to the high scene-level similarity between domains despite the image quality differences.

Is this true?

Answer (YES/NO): YES